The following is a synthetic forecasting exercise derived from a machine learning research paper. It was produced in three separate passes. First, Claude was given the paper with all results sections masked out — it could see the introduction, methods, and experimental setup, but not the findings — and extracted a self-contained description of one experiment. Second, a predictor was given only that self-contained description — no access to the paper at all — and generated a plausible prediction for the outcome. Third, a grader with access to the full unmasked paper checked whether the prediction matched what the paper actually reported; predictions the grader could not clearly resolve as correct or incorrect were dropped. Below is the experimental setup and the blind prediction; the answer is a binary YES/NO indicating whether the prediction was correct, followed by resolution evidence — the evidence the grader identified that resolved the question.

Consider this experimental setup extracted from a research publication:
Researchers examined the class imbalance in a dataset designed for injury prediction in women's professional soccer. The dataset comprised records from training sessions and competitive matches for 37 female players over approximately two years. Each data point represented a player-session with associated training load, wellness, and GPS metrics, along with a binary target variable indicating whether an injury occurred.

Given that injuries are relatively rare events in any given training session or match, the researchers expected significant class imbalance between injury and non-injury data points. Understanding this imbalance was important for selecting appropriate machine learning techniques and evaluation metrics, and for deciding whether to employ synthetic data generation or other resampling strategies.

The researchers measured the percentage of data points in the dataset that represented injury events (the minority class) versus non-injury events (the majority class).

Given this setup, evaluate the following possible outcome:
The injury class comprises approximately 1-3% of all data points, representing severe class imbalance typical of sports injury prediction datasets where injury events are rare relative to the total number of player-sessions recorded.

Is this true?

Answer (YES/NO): NO